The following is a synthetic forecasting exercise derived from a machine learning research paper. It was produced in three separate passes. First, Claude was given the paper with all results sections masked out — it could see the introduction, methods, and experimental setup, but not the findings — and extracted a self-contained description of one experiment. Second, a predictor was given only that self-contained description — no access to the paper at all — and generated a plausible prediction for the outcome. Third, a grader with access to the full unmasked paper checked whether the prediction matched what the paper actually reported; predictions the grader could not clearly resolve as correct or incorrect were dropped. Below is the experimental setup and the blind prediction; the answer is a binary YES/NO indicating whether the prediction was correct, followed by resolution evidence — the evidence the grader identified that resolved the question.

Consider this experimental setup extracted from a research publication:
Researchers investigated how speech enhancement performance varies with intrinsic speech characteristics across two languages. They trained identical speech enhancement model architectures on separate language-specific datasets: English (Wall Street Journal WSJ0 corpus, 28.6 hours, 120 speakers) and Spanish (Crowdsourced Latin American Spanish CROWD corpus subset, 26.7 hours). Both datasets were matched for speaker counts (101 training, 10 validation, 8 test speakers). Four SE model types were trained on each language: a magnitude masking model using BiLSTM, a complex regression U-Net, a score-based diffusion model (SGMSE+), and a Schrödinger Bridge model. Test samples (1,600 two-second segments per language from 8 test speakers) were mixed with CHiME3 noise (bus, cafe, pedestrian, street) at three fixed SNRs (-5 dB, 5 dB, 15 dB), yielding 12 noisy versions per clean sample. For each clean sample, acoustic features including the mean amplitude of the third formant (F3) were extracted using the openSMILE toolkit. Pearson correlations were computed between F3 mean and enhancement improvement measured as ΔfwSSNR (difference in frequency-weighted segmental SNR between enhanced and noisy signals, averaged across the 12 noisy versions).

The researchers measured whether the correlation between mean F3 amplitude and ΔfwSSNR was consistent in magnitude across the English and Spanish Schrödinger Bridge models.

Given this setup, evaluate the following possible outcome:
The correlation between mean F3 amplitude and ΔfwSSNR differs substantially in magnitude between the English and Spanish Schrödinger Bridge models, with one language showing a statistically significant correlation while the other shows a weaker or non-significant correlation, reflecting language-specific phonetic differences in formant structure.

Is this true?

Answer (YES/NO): YES